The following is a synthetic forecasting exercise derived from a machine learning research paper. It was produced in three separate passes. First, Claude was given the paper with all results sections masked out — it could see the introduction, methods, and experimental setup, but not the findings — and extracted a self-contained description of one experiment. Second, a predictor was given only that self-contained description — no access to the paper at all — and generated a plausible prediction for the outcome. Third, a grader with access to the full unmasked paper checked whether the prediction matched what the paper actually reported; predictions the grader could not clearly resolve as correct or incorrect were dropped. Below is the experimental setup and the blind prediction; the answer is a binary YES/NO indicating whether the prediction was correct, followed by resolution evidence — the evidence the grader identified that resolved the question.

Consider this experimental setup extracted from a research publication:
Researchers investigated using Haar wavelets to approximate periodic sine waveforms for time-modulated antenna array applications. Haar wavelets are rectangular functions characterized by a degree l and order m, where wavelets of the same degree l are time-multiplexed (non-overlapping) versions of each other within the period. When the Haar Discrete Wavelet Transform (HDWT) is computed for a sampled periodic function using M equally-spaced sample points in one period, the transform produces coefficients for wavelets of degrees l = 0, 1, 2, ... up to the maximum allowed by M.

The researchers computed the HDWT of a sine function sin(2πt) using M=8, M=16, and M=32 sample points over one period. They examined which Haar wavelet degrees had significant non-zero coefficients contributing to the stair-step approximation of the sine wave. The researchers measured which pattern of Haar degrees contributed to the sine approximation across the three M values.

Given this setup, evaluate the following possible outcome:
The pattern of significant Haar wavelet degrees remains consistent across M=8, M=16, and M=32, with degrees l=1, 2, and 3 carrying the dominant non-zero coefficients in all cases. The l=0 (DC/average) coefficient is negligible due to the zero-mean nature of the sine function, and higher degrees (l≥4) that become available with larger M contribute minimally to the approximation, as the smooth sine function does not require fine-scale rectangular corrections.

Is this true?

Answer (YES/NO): NO